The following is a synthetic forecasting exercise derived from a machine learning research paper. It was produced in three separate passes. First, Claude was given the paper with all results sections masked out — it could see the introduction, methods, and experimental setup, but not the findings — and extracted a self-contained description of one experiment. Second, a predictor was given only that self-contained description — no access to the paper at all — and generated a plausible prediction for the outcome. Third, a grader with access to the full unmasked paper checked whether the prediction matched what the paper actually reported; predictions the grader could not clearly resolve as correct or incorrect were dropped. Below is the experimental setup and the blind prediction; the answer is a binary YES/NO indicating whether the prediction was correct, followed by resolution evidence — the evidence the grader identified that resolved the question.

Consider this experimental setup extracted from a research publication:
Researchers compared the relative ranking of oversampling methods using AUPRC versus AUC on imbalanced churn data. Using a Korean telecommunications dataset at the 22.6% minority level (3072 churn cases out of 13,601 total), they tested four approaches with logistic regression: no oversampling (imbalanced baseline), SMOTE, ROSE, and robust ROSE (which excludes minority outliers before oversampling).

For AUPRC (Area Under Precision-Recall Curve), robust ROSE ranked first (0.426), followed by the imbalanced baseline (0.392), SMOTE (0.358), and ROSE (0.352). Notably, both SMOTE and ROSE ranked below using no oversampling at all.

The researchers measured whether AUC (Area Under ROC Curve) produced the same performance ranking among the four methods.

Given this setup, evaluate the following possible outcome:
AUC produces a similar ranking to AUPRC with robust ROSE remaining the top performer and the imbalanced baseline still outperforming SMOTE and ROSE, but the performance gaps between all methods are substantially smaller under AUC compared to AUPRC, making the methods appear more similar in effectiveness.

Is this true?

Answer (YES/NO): NO